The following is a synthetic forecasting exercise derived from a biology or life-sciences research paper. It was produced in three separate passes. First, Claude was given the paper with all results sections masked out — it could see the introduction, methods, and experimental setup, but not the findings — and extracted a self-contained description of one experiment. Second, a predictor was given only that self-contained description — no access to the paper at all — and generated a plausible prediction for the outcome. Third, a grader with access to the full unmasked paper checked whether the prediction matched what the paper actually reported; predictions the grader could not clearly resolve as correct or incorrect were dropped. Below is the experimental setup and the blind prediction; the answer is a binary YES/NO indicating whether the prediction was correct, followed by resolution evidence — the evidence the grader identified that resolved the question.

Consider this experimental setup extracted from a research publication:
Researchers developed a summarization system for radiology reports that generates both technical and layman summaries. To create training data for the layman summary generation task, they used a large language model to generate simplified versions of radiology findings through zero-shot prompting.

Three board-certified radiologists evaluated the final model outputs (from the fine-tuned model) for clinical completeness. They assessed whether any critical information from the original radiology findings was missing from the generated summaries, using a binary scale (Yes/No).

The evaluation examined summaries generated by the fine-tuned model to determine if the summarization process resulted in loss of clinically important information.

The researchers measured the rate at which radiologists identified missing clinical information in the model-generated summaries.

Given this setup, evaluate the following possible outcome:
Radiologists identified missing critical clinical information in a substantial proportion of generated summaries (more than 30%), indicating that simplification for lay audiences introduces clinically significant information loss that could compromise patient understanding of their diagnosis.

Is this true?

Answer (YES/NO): NO